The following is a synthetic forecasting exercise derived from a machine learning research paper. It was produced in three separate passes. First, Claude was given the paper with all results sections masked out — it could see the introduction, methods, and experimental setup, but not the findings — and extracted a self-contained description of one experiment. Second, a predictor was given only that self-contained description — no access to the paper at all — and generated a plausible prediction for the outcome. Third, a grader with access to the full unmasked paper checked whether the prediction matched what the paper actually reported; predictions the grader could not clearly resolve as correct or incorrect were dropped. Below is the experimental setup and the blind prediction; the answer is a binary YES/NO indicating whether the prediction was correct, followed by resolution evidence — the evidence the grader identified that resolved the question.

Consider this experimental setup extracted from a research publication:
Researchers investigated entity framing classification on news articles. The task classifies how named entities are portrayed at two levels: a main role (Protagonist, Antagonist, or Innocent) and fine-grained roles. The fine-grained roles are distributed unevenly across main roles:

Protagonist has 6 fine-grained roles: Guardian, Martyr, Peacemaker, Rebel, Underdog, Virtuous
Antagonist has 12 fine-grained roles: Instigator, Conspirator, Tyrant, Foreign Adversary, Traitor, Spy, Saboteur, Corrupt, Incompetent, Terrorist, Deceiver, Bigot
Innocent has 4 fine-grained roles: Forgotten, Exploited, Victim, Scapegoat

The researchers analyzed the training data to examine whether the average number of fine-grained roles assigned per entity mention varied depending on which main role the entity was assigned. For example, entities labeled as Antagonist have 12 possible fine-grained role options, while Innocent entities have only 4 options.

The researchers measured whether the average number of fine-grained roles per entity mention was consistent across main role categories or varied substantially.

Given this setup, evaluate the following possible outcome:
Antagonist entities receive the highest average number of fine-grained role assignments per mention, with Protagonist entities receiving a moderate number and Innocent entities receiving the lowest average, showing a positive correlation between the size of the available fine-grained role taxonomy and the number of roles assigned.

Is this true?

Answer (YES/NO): NO